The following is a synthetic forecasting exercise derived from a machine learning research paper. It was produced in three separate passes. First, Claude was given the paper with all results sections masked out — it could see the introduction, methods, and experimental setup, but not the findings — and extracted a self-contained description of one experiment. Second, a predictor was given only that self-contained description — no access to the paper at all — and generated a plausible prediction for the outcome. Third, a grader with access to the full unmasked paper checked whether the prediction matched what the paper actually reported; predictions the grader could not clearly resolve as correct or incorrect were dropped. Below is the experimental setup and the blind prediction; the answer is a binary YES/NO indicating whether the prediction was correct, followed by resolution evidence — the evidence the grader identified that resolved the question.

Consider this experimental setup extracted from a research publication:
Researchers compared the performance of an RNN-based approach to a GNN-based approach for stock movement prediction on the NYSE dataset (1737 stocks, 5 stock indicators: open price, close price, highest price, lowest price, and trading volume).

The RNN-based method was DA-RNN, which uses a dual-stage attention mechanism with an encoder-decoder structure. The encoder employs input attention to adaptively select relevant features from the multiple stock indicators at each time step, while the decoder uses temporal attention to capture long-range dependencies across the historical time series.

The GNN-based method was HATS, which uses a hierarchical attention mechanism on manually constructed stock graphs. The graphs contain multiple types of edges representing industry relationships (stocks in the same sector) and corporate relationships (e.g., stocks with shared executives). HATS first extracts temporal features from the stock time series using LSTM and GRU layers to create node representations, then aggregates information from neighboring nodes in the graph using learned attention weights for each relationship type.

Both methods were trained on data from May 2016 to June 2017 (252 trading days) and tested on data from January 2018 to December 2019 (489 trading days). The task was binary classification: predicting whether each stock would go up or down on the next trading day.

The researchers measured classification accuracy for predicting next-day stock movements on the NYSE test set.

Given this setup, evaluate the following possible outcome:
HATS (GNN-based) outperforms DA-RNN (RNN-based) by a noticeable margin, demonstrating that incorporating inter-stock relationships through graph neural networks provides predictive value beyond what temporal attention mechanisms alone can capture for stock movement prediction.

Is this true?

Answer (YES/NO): NO